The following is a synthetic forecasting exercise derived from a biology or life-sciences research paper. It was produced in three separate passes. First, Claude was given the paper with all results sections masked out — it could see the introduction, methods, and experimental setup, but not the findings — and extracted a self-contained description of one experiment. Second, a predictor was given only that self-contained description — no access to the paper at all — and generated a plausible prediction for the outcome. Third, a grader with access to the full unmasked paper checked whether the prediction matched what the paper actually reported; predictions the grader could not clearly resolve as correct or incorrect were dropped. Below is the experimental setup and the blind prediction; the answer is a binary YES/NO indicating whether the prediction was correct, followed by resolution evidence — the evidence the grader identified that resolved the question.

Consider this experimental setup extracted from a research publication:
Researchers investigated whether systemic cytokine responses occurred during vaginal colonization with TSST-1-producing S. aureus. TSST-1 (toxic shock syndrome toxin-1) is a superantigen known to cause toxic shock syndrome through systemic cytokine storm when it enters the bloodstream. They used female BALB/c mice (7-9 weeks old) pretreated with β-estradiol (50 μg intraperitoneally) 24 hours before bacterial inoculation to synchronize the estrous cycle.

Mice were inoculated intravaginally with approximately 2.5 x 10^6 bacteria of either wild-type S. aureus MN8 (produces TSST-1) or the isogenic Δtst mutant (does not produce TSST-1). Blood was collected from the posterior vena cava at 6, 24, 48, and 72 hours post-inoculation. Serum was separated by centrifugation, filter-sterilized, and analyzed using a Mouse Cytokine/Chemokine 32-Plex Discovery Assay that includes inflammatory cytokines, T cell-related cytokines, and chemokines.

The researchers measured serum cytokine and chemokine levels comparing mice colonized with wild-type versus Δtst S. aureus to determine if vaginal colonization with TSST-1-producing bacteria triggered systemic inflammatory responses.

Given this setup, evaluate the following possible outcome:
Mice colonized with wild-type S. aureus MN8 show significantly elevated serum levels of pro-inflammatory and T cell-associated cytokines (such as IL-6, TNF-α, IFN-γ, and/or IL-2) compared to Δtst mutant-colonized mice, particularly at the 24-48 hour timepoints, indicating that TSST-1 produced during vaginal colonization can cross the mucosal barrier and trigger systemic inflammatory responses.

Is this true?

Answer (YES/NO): NO